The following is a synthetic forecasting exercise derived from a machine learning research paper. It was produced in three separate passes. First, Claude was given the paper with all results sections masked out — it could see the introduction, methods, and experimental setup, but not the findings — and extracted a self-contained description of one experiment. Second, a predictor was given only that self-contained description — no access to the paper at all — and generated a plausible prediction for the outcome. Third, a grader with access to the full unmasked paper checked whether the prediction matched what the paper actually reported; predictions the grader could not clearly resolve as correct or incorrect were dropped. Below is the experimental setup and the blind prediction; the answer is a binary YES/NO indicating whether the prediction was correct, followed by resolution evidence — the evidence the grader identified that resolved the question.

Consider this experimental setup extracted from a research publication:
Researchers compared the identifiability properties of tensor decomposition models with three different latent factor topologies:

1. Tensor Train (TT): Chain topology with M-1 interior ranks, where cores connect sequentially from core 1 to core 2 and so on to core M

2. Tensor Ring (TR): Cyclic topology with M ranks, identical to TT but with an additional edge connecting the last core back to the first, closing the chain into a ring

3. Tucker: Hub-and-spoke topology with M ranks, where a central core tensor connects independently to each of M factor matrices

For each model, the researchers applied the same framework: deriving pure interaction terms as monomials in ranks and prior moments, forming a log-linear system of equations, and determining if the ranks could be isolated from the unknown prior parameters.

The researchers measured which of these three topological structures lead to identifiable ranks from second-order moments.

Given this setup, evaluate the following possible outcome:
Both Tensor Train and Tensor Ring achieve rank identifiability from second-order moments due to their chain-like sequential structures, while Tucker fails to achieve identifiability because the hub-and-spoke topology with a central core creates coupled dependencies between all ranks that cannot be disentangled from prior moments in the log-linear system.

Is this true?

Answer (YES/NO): YES